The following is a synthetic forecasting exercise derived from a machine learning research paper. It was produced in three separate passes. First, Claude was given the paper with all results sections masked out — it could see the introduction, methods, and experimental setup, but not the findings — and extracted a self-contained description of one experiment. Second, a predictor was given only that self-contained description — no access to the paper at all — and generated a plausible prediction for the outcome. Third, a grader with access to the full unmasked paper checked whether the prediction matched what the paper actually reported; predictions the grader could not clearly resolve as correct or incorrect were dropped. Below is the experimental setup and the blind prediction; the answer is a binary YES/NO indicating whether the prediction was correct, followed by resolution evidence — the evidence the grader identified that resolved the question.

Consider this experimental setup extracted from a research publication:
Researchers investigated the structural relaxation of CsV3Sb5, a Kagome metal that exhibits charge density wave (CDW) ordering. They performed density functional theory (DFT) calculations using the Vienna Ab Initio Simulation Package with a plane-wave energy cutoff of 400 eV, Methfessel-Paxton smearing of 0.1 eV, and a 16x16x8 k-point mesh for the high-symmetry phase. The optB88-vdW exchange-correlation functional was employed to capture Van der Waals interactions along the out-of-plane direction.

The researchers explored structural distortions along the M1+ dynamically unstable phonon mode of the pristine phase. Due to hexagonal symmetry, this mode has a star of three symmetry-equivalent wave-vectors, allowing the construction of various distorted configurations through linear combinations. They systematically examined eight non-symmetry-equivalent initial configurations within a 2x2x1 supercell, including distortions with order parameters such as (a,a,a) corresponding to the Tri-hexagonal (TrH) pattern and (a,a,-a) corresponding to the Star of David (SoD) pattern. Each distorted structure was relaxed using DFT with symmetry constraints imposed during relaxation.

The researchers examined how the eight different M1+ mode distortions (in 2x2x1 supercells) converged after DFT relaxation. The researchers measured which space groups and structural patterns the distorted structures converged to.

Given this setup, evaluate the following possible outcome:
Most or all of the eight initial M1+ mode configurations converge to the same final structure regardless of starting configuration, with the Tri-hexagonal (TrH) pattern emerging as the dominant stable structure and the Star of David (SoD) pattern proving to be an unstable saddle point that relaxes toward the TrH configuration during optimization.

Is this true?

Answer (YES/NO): NO